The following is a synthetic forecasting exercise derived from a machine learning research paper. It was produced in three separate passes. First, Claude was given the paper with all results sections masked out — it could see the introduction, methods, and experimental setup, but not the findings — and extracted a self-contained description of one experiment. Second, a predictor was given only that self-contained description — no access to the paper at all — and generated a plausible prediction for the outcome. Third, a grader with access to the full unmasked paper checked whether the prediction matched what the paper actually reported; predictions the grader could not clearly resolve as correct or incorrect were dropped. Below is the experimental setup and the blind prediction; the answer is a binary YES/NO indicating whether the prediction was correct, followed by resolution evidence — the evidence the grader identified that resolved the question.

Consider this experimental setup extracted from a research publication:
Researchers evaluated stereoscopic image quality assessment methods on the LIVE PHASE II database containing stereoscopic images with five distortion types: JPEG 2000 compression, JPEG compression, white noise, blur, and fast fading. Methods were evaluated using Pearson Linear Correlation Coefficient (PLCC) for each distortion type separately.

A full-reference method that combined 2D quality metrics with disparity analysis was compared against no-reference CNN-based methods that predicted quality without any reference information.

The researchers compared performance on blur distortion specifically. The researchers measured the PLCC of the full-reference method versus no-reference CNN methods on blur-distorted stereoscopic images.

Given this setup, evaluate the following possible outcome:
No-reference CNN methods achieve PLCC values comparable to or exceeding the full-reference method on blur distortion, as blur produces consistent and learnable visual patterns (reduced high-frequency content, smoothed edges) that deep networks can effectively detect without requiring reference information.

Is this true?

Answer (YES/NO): YES